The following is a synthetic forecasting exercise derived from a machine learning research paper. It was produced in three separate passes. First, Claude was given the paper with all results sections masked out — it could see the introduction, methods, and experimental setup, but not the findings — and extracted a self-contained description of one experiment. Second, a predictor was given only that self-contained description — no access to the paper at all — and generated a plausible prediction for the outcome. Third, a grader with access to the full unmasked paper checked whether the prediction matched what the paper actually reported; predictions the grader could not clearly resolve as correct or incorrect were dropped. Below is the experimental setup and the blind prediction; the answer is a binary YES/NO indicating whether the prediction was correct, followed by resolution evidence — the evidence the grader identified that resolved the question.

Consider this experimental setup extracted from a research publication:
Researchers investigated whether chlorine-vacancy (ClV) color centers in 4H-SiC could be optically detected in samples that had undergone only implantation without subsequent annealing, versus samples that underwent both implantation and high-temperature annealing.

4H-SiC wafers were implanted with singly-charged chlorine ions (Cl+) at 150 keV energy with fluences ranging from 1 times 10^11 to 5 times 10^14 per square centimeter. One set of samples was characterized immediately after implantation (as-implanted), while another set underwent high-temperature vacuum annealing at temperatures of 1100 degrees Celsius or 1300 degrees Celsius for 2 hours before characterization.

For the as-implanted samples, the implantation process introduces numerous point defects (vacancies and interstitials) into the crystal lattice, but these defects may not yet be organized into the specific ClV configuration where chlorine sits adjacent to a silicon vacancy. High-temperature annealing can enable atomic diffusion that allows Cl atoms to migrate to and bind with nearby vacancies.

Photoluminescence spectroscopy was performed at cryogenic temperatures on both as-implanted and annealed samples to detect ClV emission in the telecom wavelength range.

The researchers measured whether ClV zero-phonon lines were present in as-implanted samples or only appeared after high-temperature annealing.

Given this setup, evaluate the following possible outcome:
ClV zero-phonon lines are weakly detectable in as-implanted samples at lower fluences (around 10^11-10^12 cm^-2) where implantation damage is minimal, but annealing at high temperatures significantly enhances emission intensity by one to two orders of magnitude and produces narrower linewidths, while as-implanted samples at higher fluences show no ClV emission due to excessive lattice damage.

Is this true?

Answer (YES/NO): NO